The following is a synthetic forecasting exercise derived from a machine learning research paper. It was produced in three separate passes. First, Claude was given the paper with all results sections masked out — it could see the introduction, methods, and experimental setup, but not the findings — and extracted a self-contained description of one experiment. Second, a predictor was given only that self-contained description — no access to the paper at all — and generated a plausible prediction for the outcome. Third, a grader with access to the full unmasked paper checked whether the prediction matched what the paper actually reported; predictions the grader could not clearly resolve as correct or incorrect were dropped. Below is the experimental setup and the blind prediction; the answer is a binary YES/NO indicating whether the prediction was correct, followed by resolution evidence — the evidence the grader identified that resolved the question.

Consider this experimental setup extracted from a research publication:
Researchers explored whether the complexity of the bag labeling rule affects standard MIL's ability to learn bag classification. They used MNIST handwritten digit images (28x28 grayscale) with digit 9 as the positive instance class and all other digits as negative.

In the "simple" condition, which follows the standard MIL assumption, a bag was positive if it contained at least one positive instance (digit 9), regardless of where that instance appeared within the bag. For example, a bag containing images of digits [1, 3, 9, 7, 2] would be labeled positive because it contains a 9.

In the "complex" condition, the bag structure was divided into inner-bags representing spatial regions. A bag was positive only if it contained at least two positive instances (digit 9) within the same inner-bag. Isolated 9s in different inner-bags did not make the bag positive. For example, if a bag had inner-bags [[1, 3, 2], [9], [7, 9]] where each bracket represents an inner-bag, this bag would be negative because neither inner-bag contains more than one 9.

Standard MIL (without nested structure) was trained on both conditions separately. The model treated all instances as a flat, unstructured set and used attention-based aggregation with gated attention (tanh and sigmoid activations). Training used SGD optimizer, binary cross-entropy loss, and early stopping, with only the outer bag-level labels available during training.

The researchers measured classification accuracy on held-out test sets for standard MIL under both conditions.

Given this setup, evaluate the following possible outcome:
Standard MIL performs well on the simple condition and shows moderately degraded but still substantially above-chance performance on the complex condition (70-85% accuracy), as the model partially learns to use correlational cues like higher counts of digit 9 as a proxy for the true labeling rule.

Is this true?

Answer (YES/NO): NO